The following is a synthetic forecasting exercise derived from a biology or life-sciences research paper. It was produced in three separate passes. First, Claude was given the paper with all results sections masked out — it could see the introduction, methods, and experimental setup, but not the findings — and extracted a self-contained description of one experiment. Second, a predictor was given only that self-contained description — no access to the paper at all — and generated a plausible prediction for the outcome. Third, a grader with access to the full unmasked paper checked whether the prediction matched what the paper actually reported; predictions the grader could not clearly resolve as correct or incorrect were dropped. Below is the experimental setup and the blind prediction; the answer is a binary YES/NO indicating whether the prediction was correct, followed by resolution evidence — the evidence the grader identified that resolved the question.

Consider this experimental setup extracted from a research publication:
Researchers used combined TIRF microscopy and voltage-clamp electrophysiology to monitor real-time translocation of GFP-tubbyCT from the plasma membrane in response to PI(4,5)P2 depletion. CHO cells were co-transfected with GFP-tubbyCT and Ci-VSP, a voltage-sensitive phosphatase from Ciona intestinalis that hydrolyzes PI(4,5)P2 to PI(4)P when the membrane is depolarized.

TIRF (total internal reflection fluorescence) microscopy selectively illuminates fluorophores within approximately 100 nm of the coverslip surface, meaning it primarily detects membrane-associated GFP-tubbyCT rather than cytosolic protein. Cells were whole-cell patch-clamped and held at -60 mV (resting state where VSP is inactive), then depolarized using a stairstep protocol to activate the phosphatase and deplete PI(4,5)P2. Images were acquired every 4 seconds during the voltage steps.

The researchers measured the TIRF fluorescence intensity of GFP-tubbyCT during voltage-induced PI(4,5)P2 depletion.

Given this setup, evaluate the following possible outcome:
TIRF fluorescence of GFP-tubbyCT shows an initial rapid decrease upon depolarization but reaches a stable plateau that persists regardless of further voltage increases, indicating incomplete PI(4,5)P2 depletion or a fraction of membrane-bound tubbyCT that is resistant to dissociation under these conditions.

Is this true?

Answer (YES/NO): NO